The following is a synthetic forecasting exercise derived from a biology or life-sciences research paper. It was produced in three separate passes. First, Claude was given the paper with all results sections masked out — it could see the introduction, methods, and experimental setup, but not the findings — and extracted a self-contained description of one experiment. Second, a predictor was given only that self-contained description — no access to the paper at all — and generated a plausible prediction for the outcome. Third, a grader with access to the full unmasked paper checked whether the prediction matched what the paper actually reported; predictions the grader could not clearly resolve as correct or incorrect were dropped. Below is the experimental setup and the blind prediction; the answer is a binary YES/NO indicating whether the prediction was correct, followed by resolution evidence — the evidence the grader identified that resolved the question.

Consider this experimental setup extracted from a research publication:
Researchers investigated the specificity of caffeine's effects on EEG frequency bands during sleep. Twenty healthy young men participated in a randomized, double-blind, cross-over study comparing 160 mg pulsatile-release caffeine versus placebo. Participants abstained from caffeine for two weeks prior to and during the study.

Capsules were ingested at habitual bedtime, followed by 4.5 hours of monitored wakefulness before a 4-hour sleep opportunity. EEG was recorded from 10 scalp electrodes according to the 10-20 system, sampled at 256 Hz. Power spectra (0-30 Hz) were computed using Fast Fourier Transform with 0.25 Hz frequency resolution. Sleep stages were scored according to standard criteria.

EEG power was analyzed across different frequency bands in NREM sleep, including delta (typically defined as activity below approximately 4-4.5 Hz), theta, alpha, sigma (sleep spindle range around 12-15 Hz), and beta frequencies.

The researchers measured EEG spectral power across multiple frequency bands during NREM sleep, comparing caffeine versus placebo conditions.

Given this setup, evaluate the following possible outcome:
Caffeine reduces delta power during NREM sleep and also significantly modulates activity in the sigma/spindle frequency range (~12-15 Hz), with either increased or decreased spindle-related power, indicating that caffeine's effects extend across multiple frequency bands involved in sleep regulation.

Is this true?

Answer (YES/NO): NO